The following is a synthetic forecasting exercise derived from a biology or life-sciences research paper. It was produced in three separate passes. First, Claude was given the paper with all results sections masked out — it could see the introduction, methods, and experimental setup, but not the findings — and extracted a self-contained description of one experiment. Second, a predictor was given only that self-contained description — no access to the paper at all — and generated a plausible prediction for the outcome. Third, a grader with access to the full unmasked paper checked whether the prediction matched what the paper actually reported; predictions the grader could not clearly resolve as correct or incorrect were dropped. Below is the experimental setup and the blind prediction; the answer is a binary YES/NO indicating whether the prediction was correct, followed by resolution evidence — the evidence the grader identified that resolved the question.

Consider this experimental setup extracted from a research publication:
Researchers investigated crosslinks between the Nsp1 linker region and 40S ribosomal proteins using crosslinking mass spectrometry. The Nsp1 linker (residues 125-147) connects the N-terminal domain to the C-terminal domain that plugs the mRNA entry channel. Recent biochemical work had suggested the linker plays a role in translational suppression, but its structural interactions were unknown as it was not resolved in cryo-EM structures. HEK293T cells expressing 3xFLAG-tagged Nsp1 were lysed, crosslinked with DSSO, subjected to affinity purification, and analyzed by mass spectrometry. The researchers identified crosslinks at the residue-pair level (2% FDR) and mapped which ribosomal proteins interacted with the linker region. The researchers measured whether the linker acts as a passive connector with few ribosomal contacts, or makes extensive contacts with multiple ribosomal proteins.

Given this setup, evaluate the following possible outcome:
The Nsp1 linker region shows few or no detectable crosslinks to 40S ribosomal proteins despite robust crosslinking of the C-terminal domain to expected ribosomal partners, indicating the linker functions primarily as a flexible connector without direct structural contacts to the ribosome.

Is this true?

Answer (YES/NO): NO